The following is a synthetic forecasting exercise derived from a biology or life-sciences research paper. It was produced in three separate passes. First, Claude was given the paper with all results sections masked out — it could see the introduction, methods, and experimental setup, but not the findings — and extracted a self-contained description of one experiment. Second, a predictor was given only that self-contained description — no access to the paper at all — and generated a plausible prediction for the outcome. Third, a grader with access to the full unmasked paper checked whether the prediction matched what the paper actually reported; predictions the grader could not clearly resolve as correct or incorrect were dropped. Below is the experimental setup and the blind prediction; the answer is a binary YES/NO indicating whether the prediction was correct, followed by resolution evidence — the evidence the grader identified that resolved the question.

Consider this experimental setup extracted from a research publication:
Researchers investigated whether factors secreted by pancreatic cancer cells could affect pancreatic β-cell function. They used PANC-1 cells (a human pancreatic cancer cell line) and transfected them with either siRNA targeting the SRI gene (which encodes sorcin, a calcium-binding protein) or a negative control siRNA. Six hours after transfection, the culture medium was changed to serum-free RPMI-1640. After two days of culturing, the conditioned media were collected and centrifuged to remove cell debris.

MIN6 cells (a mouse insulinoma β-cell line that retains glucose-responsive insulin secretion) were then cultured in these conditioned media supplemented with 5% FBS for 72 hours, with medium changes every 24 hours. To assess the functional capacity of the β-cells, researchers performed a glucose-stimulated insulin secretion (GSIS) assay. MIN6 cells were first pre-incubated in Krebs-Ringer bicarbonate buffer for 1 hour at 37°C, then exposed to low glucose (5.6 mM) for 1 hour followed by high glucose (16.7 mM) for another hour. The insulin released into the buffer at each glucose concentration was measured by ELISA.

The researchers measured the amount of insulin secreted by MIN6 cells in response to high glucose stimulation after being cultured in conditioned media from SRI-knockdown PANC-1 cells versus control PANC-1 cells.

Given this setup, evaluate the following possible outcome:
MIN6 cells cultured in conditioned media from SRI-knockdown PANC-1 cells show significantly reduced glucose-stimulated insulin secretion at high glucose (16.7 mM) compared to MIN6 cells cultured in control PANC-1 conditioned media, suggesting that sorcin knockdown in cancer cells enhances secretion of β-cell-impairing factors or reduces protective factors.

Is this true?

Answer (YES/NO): NO